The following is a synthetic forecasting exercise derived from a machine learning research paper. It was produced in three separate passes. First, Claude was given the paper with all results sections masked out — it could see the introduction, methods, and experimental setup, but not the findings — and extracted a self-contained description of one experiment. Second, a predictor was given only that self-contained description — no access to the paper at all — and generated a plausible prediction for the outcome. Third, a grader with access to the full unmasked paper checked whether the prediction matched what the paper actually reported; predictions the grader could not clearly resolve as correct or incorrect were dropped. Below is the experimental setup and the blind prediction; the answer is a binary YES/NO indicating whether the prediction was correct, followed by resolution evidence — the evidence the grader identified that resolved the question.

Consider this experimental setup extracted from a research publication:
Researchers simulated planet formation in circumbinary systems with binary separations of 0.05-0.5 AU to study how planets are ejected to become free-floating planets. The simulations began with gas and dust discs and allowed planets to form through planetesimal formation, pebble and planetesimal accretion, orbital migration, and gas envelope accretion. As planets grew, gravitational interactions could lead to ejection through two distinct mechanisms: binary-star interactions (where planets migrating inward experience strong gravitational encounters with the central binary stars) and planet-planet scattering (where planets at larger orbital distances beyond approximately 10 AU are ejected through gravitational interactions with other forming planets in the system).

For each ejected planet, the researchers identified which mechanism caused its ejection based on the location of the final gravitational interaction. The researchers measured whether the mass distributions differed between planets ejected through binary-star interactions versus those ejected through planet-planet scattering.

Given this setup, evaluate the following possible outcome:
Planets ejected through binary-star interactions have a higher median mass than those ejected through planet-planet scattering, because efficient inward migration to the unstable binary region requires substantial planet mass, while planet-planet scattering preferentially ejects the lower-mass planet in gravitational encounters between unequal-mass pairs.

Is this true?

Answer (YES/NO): YES